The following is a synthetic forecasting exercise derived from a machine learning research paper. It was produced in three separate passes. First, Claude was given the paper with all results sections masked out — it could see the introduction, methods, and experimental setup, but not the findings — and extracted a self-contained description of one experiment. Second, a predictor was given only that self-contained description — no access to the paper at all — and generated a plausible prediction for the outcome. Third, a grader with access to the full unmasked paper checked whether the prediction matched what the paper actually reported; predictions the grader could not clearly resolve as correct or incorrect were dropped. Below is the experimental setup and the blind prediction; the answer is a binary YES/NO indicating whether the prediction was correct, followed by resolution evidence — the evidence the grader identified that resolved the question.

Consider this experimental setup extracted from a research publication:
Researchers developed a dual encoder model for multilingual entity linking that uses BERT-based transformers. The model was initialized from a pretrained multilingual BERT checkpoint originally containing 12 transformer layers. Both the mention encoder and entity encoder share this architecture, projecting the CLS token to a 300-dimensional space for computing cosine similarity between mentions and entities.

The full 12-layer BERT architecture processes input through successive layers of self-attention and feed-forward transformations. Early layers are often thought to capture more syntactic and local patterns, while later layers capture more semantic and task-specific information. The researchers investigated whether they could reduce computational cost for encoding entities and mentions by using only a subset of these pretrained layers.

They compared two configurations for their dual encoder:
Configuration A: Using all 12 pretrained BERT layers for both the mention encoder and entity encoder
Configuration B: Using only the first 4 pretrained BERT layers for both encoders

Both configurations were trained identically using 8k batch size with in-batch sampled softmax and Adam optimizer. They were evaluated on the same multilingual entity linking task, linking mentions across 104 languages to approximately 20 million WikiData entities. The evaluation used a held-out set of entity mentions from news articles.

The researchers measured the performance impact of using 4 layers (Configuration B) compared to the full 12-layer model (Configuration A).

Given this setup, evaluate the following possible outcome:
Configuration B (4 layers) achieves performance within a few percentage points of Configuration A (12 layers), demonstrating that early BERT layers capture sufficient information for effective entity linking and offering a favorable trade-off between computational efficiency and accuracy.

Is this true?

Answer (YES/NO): YES